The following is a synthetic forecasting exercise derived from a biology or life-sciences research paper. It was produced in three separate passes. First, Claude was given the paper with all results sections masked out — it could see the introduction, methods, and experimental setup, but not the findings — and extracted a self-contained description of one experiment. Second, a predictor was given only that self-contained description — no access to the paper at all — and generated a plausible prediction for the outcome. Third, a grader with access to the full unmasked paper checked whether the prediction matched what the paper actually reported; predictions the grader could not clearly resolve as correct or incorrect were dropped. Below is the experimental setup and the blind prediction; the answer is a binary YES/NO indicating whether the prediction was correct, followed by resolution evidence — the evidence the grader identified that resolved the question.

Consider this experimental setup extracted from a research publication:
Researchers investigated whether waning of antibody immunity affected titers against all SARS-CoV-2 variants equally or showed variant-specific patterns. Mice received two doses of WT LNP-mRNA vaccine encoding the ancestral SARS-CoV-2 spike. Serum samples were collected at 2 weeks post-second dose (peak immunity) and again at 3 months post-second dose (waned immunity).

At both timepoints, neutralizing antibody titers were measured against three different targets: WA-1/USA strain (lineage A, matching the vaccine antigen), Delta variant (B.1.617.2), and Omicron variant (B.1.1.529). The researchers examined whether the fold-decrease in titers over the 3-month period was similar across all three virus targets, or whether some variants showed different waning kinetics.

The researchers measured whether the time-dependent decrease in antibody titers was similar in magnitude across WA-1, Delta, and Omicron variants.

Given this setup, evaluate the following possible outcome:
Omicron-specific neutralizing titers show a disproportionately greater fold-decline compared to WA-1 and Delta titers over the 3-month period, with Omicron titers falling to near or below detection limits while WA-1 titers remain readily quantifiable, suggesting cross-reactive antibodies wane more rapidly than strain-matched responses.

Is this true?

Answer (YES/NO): NO